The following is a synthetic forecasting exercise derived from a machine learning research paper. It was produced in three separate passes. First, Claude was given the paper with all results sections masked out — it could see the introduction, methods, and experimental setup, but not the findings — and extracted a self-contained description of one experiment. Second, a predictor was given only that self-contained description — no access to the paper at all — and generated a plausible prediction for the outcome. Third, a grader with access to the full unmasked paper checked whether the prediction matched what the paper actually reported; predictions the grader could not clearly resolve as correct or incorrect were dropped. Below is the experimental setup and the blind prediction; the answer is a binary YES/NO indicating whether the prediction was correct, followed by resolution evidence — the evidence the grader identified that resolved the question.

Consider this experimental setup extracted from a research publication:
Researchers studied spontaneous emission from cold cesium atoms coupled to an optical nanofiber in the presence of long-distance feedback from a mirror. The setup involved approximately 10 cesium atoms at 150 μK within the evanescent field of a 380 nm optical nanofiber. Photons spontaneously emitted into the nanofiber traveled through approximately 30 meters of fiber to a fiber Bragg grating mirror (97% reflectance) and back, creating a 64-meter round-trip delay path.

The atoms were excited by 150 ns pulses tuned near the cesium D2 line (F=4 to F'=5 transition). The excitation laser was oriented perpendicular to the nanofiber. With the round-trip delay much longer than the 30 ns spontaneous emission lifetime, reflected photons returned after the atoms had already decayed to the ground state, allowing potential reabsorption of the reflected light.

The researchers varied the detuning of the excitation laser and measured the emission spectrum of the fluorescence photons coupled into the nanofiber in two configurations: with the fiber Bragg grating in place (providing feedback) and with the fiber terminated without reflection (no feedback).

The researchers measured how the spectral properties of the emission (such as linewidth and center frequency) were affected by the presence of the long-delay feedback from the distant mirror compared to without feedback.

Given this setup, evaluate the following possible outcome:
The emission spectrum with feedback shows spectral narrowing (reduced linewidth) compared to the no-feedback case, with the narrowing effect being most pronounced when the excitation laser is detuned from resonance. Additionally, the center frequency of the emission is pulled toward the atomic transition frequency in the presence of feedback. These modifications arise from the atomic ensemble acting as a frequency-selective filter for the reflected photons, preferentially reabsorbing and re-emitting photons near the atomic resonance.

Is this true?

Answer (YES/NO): NO